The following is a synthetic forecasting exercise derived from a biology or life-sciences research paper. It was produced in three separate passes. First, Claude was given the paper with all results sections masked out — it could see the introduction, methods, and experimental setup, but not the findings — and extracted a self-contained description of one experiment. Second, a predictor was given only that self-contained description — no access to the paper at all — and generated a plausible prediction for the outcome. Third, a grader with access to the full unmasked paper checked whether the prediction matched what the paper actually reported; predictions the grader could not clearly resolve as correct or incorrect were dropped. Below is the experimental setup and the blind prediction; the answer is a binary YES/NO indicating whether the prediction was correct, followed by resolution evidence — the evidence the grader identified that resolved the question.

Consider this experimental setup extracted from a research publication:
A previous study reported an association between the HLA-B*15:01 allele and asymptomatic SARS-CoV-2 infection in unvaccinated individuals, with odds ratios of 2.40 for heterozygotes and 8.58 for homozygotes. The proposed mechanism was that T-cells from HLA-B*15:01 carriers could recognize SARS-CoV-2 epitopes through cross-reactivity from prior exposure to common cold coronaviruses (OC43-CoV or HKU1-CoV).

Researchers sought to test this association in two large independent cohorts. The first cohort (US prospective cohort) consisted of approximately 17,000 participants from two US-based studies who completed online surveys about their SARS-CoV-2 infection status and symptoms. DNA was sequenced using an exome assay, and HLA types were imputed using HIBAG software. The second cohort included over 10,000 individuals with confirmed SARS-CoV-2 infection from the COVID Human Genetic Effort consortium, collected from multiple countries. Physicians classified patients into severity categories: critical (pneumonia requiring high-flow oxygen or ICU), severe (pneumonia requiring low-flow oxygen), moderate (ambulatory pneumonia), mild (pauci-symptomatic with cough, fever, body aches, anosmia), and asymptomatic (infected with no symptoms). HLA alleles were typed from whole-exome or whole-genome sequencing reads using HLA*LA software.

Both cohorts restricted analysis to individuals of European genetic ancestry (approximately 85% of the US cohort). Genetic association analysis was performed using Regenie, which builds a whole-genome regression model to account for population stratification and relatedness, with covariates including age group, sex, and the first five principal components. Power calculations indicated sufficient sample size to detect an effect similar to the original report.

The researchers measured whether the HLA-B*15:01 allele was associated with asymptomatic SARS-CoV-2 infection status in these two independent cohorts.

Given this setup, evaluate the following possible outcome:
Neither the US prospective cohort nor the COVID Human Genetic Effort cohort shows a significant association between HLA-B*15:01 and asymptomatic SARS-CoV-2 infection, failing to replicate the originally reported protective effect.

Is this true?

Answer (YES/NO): YES